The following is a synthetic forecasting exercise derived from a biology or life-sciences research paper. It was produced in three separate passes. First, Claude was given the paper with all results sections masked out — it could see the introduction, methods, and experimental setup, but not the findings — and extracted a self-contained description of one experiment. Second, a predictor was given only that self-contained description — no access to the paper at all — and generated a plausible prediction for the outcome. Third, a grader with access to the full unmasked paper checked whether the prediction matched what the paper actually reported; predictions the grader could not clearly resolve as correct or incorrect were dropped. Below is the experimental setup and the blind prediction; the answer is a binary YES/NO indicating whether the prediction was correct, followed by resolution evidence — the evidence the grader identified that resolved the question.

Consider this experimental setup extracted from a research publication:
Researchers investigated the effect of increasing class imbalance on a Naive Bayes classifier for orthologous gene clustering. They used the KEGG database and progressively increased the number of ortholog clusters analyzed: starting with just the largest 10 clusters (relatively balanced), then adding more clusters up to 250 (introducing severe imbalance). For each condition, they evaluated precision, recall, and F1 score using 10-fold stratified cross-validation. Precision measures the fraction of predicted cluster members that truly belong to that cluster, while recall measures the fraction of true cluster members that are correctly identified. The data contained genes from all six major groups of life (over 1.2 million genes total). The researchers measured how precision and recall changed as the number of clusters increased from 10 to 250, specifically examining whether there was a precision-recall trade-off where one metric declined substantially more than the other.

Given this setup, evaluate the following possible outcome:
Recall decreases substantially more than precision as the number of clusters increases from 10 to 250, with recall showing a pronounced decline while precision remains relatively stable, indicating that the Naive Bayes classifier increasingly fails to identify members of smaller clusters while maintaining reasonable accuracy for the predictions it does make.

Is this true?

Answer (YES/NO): NO